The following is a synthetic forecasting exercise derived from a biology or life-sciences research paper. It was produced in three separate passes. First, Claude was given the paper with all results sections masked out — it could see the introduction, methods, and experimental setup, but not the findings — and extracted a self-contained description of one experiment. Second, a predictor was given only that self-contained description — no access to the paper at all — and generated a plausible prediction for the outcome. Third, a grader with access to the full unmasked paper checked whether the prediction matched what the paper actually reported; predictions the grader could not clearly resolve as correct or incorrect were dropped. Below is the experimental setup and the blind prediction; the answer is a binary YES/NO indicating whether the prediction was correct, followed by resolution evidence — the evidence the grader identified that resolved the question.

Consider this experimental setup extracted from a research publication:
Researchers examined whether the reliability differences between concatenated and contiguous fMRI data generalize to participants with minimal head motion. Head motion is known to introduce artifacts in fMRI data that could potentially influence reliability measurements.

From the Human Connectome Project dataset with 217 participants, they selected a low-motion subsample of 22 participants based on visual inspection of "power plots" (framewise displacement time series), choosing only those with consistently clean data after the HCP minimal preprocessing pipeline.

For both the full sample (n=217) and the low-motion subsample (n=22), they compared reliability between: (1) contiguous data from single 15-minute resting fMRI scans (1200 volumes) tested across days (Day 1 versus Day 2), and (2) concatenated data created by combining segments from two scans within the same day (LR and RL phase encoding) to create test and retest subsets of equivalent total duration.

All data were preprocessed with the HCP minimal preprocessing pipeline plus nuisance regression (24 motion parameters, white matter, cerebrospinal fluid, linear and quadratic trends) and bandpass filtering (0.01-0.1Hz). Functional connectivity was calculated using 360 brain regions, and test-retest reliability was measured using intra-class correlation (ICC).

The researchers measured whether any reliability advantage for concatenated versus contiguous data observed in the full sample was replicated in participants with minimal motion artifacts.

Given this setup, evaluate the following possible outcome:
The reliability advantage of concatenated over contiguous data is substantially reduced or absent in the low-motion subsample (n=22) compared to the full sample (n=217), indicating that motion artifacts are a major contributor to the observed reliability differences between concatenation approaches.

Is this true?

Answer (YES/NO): NO